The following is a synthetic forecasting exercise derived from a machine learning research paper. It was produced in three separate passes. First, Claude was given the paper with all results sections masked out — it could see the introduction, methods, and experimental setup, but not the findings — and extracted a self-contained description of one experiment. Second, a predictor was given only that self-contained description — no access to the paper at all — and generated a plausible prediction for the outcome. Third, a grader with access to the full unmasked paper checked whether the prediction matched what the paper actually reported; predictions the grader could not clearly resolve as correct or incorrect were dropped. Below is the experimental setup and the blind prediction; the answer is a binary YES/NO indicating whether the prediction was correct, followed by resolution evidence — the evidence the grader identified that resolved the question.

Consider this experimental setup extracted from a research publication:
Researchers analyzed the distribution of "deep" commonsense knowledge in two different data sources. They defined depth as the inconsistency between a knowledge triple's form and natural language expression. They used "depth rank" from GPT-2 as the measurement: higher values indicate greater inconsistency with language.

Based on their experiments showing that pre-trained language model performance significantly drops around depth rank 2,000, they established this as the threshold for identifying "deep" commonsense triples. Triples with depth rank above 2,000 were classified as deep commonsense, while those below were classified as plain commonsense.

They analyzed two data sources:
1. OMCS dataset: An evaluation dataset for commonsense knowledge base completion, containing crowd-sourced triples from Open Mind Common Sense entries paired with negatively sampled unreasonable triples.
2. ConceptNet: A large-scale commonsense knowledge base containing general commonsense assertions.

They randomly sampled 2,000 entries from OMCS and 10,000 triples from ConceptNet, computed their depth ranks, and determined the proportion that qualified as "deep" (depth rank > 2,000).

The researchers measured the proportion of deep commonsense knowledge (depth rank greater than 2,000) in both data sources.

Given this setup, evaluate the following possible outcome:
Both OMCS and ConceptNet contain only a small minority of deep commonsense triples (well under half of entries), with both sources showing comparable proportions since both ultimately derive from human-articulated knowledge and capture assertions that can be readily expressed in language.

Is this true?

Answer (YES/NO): NO